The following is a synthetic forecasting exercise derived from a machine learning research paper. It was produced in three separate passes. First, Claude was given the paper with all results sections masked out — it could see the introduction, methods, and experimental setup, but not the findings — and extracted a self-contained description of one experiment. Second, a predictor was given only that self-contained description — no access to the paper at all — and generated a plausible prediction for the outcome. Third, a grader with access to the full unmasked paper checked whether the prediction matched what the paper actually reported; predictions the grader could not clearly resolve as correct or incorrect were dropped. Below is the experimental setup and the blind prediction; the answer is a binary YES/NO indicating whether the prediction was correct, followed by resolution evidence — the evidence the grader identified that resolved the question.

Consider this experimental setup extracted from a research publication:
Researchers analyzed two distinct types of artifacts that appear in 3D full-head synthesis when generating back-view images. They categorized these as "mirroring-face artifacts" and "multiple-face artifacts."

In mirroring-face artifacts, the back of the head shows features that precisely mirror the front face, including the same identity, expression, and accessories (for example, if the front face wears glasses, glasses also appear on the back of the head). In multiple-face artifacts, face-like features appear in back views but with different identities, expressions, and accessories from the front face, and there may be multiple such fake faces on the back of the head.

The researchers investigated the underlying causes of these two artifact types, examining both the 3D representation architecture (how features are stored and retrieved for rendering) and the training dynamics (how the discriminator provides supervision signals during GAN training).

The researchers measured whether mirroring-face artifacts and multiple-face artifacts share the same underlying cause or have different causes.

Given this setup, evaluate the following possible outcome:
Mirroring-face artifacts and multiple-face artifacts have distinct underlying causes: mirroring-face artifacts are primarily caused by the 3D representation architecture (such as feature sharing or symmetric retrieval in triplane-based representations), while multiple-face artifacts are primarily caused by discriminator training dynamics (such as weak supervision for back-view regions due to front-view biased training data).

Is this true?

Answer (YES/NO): YES